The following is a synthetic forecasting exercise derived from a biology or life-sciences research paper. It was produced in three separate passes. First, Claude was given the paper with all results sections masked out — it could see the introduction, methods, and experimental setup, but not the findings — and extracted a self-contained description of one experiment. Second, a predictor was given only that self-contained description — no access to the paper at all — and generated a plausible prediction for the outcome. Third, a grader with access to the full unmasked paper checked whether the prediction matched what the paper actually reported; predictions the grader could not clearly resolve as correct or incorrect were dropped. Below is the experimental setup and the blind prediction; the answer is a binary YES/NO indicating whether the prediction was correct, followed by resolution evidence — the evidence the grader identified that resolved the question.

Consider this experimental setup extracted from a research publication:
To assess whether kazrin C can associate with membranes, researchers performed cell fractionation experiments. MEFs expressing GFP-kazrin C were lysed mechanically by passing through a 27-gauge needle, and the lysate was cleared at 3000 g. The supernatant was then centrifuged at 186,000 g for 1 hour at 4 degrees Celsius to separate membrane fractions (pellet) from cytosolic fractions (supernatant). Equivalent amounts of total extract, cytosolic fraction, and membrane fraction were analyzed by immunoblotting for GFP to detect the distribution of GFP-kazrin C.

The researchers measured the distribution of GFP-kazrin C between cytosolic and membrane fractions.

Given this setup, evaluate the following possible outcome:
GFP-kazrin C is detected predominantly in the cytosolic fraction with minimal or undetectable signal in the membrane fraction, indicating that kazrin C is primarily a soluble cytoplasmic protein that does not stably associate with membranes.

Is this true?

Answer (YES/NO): NO